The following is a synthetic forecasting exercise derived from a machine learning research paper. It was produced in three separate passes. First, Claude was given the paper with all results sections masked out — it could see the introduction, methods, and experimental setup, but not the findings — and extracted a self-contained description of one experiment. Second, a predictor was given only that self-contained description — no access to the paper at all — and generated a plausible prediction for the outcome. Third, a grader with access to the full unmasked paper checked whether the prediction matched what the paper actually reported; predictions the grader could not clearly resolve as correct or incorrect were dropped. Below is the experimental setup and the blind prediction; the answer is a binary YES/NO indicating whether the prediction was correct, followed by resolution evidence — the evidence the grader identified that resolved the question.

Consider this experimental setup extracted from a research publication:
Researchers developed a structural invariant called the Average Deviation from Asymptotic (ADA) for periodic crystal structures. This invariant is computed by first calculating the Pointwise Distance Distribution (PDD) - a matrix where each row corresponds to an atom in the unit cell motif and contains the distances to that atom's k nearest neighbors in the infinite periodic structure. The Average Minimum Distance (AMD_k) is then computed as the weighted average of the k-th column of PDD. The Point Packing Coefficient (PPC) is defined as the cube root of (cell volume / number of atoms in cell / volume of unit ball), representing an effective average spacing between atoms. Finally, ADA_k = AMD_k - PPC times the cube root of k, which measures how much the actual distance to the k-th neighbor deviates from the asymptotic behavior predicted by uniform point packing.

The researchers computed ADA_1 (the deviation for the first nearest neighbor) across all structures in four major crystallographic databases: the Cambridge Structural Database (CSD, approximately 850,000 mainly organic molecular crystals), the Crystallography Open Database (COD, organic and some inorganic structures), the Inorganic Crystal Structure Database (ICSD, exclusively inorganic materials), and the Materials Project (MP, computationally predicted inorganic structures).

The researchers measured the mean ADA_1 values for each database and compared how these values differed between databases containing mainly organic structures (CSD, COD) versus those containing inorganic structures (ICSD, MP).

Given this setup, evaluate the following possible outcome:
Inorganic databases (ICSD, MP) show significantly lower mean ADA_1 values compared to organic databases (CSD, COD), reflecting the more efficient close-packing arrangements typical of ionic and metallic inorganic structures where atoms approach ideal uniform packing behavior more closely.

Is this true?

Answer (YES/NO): NO